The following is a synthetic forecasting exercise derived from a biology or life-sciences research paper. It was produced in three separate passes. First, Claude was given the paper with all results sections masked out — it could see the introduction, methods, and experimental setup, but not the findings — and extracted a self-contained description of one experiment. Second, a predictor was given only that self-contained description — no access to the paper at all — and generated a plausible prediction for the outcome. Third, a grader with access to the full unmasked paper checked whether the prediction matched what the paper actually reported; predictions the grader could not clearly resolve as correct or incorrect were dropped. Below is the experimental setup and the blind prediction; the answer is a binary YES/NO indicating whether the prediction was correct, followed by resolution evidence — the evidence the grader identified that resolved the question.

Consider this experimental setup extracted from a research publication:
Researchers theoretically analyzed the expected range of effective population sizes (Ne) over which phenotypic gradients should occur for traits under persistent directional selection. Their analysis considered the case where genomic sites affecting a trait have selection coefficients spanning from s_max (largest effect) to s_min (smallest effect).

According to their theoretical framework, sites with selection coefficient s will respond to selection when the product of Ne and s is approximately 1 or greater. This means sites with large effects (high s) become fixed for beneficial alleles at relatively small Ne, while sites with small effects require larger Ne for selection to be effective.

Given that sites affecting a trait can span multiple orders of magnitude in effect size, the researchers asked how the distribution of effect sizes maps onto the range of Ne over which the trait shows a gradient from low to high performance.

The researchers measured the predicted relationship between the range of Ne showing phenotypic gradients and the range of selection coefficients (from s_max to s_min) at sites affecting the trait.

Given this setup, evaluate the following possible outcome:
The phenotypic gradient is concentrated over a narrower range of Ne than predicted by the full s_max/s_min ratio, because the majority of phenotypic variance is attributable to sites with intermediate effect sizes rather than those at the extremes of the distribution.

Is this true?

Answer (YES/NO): NO